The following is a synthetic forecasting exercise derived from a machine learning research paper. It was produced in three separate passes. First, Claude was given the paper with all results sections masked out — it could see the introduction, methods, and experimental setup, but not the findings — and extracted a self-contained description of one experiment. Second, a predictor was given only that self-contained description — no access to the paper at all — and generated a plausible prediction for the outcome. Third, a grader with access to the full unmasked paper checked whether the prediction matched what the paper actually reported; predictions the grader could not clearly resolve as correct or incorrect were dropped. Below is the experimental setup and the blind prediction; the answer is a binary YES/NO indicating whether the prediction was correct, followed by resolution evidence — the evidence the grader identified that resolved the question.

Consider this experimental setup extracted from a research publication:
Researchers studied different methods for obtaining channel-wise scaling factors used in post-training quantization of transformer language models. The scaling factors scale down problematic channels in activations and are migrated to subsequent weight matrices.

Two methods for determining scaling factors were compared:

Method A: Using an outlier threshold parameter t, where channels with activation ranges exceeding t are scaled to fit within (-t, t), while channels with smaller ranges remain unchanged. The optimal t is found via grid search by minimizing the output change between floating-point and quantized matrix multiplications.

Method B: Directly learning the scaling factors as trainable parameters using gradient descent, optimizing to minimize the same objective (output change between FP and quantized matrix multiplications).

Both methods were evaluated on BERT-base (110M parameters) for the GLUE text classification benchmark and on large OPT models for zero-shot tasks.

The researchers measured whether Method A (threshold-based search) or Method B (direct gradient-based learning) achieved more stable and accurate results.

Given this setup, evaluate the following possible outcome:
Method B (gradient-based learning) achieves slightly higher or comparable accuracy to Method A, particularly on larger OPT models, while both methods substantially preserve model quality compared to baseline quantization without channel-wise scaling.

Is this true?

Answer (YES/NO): NO